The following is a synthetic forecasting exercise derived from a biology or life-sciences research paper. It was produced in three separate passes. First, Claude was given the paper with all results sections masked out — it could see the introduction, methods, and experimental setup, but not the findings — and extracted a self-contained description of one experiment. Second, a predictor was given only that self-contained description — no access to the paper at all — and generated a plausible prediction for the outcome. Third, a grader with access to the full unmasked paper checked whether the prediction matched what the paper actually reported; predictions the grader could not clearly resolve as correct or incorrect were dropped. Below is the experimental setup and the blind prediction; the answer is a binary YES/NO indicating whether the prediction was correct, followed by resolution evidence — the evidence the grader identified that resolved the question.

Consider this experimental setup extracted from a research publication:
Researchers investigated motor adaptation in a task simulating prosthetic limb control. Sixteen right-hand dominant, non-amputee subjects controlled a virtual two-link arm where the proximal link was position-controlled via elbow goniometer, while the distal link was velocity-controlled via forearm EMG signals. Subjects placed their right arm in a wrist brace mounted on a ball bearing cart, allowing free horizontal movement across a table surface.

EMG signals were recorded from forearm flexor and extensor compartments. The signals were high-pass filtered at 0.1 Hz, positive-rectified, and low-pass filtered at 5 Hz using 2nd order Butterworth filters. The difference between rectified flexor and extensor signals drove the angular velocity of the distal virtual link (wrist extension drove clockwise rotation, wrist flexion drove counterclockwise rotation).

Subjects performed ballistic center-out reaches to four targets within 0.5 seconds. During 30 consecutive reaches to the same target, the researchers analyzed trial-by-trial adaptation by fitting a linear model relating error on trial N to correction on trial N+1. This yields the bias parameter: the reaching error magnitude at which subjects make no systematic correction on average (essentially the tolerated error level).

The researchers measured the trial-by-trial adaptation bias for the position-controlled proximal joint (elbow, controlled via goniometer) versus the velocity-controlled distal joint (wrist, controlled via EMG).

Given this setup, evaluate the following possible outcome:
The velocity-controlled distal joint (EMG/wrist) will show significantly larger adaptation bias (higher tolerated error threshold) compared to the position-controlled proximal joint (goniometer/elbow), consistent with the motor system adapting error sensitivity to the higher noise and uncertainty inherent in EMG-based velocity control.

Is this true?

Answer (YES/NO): NO